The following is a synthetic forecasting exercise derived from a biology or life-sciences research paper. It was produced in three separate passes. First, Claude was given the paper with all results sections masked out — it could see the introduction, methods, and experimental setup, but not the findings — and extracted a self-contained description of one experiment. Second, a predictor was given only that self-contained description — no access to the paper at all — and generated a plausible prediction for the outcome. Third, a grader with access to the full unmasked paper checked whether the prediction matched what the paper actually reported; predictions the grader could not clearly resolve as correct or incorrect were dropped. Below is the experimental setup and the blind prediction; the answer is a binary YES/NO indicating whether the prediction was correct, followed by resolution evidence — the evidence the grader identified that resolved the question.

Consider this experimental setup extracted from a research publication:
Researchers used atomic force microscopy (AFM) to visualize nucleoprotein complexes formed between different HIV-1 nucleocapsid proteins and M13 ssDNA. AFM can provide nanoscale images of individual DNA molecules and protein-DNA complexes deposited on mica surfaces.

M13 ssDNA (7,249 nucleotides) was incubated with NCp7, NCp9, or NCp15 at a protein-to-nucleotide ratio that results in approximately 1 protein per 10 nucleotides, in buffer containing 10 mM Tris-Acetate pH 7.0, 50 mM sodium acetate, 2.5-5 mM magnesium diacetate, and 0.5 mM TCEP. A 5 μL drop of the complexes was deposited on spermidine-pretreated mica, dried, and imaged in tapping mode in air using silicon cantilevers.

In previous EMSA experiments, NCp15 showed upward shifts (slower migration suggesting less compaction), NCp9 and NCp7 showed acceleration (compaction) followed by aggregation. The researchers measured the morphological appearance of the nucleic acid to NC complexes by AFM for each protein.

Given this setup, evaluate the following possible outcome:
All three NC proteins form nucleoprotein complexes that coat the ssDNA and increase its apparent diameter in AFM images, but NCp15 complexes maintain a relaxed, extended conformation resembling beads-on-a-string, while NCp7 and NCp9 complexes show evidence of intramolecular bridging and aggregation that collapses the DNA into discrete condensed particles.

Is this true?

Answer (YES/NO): NO